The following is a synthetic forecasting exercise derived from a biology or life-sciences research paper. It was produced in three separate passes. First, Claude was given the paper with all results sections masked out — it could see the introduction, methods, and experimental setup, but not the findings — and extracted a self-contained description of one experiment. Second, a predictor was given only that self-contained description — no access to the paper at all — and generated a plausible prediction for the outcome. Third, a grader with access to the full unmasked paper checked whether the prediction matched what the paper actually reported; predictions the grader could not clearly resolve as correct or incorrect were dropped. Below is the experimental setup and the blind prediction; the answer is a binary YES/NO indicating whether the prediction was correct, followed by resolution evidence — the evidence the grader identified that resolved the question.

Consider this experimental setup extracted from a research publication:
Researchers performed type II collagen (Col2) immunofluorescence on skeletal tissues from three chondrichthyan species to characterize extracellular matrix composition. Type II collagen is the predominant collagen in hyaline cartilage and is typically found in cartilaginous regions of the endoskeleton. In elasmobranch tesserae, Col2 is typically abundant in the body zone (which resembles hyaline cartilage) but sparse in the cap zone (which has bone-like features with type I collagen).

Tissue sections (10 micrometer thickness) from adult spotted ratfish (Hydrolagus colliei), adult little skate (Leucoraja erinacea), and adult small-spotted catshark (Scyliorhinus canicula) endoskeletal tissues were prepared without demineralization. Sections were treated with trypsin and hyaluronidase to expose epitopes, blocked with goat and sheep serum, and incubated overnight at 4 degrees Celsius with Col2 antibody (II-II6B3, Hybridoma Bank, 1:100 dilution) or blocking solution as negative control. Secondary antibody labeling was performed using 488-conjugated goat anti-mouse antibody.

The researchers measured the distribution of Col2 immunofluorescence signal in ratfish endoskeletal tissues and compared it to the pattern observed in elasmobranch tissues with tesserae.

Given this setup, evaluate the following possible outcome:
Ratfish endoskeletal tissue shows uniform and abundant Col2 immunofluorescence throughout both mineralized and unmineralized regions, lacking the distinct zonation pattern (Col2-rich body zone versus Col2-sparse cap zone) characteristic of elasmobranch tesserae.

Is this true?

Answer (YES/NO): YES